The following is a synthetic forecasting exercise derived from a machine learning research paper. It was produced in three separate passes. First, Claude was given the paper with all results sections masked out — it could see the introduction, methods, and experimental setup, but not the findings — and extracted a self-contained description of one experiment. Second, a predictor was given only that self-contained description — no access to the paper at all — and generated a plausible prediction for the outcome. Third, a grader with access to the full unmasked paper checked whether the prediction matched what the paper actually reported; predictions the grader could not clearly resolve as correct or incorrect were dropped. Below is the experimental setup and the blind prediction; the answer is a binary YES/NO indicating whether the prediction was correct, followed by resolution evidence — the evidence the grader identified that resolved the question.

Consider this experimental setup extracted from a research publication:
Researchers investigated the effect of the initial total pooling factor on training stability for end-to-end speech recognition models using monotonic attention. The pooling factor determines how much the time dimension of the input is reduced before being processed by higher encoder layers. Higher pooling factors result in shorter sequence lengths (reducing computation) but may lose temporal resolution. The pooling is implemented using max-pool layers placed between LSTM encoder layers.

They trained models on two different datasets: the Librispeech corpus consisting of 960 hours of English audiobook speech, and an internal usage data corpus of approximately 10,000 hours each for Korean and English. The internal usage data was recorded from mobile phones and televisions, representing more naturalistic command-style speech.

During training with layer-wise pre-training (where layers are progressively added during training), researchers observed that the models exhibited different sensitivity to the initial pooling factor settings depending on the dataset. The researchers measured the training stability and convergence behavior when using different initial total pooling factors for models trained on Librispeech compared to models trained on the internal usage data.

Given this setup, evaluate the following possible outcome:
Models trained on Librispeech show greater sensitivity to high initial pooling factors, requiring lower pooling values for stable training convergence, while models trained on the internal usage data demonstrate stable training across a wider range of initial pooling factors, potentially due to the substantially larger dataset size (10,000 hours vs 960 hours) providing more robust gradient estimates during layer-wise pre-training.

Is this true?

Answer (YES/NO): NO